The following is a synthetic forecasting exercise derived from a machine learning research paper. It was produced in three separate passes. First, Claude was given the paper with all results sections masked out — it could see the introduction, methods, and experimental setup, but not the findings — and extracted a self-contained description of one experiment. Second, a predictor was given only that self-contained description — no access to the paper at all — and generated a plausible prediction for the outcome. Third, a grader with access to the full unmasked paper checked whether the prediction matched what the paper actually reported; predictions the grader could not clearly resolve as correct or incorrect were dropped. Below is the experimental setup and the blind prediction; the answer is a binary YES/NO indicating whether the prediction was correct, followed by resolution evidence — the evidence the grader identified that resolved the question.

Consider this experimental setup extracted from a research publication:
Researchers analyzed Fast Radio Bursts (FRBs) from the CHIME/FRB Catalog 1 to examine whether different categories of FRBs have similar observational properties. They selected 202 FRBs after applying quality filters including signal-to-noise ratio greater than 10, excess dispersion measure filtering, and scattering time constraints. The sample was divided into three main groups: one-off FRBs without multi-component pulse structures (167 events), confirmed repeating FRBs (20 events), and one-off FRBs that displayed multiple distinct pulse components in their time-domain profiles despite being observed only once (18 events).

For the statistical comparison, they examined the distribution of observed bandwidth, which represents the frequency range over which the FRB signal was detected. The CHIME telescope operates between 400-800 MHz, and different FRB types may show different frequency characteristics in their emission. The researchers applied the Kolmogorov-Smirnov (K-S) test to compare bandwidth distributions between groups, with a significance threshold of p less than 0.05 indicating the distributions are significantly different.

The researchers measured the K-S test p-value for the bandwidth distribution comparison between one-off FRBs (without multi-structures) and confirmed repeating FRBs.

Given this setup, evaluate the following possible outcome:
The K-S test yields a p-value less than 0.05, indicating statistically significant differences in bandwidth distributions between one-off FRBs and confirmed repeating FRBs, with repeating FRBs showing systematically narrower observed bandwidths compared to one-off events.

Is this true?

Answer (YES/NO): NO